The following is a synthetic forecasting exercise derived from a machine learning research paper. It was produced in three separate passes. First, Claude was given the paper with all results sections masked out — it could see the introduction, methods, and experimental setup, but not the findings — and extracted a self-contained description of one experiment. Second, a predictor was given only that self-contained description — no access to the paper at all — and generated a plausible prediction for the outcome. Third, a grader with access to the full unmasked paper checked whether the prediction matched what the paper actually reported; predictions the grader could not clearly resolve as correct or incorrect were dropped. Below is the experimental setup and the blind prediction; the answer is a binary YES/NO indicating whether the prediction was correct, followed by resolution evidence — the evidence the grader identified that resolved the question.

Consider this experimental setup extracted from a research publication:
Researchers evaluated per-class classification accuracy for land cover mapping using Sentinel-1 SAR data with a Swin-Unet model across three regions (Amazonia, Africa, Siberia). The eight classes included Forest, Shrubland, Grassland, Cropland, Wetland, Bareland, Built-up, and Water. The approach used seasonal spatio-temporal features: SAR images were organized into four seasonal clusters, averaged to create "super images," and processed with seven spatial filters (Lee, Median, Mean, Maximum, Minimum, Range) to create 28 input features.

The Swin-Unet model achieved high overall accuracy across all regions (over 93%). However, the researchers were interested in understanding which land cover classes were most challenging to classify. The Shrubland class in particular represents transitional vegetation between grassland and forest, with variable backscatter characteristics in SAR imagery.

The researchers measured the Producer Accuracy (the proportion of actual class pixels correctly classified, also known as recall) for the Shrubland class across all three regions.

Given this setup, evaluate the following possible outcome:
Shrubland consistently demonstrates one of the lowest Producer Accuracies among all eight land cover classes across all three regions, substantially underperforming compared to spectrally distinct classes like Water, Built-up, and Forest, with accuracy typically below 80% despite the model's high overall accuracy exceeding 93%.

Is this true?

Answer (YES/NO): NO